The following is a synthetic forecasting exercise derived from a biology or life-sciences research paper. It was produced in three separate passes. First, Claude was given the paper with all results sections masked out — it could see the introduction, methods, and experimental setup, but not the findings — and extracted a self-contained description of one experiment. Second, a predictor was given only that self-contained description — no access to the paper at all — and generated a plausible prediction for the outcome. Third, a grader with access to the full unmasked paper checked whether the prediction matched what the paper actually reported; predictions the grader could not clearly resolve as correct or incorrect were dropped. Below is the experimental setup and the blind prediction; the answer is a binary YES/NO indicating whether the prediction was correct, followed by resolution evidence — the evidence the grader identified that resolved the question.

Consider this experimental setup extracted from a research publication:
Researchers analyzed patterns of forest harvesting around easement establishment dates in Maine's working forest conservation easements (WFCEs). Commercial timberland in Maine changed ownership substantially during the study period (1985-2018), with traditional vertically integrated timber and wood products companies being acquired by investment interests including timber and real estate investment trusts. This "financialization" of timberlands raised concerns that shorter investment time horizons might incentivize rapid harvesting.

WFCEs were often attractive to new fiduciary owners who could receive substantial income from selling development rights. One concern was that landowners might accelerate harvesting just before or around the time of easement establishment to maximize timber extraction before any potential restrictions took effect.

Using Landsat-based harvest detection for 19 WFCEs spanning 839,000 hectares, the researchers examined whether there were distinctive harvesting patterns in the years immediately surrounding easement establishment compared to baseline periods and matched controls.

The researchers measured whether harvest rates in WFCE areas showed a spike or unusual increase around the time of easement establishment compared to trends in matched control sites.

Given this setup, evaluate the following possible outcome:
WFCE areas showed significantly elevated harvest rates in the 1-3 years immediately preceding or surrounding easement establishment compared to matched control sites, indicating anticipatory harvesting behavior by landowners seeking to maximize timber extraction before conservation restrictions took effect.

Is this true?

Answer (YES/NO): NO